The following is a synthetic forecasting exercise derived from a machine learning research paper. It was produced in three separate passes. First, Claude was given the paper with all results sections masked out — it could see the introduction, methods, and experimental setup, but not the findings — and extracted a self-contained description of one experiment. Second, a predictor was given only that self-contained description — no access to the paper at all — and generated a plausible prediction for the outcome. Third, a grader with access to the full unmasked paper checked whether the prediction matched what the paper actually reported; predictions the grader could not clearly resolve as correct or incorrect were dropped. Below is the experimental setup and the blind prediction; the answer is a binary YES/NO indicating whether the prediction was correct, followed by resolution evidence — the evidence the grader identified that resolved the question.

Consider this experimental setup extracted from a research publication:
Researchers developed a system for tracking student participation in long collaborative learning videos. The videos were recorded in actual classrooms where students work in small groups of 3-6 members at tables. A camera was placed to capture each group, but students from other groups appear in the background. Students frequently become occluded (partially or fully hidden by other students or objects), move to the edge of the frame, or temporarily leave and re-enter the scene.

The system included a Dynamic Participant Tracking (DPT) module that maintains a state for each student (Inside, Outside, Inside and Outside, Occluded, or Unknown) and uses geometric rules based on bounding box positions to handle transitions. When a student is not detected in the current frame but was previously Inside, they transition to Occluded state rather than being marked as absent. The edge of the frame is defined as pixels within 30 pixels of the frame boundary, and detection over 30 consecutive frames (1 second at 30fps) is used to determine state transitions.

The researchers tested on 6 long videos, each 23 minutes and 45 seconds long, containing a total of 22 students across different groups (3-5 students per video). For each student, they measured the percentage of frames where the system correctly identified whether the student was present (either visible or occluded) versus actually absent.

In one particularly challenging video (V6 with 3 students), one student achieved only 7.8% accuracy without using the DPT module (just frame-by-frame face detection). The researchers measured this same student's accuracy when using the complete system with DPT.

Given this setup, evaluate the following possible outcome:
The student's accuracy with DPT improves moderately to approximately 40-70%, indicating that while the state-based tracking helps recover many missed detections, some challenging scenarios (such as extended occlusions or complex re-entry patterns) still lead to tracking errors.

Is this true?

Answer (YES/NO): YES